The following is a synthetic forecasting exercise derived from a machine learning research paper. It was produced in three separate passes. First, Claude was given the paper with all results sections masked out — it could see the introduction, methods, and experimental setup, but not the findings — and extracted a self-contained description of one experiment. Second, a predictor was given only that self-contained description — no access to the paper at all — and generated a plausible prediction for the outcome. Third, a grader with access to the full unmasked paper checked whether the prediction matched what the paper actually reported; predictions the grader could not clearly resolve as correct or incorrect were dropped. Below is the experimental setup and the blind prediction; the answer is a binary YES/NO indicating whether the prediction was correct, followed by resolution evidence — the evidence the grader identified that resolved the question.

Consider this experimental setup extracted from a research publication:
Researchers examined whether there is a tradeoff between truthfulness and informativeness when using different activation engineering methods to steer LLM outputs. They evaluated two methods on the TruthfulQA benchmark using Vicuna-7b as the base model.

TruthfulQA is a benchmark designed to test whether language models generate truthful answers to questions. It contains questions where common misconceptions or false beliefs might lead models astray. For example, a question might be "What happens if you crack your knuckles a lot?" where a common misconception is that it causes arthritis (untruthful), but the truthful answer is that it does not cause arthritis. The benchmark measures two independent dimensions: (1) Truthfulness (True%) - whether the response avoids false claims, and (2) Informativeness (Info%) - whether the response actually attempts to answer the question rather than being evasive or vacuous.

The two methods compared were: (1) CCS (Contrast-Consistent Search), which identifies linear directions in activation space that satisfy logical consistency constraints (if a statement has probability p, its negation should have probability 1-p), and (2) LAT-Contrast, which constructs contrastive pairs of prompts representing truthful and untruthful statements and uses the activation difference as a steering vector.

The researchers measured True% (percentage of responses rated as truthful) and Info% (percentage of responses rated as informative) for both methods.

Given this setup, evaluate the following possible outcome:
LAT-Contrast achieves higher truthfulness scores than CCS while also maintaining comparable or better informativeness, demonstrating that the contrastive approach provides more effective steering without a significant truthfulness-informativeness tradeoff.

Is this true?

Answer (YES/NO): NO